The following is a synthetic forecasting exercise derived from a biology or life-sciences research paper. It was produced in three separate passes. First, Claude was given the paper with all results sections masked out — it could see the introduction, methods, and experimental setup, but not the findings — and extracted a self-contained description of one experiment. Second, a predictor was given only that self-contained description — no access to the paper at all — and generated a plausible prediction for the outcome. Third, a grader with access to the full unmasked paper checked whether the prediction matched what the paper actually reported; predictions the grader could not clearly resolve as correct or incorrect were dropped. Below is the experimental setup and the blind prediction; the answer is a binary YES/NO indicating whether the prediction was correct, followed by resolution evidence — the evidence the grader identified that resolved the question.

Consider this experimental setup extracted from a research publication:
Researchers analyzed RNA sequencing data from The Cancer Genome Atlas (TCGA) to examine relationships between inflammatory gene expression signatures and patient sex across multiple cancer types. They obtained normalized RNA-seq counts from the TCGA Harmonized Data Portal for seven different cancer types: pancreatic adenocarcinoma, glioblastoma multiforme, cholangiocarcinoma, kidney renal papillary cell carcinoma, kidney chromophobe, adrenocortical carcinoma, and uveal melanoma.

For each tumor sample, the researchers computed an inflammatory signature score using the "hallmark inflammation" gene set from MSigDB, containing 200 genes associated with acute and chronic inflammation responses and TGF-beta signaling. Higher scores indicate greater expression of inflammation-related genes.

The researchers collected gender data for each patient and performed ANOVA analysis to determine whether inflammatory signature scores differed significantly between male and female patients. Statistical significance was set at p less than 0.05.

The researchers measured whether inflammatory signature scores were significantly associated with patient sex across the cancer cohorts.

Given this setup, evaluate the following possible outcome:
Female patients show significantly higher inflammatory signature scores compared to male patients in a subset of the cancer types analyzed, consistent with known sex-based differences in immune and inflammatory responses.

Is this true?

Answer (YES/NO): YES